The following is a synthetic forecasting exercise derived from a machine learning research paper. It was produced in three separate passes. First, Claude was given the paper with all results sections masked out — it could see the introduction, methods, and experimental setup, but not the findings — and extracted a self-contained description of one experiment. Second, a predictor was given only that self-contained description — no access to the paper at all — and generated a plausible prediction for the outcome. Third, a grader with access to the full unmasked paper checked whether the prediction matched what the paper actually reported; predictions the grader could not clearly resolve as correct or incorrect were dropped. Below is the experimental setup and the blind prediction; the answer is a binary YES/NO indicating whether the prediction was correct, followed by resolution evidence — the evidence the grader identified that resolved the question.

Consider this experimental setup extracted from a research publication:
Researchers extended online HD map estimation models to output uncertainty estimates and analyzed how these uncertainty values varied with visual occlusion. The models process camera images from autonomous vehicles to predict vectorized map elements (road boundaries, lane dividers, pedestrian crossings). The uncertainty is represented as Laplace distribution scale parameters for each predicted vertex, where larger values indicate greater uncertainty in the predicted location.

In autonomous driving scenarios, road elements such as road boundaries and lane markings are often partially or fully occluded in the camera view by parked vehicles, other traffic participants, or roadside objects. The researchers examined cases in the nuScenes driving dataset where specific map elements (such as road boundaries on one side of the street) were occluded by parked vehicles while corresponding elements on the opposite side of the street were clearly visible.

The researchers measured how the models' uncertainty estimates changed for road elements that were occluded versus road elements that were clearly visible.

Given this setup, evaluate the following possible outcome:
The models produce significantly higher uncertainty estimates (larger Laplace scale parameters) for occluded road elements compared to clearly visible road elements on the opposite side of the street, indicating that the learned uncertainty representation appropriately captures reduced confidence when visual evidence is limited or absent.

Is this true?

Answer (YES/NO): YES